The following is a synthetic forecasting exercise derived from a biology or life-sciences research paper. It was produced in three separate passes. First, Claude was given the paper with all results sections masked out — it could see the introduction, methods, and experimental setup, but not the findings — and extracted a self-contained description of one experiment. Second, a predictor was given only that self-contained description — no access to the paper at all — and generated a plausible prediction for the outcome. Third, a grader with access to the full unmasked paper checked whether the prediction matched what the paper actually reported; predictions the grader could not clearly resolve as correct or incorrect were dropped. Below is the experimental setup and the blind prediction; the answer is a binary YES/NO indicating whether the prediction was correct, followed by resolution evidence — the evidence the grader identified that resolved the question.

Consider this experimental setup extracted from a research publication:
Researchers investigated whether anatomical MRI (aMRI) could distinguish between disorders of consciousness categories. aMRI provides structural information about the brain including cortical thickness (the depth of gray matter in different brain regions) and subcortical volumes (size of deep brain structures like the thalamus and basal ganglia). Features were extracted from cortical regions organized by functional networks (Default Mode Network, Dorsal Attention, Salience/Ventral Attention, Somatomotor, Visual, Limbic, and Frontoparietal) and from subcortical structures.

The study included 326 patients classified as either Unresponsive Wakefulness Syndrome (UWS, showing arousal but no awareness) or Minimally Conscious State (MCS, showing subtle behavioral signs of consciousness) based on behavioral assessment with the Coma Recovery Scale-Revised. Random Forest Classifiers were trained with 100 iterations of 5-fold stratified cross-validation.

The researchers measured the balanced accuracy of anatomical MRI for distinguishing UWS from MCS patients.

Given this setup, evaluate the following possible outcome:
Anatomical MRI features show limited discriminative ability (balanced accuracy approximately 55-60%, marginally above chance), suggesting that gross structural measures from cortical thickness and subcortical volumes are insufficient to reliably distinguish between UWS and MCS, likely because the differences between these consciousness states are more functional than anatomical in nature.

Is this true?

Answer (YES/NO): NO